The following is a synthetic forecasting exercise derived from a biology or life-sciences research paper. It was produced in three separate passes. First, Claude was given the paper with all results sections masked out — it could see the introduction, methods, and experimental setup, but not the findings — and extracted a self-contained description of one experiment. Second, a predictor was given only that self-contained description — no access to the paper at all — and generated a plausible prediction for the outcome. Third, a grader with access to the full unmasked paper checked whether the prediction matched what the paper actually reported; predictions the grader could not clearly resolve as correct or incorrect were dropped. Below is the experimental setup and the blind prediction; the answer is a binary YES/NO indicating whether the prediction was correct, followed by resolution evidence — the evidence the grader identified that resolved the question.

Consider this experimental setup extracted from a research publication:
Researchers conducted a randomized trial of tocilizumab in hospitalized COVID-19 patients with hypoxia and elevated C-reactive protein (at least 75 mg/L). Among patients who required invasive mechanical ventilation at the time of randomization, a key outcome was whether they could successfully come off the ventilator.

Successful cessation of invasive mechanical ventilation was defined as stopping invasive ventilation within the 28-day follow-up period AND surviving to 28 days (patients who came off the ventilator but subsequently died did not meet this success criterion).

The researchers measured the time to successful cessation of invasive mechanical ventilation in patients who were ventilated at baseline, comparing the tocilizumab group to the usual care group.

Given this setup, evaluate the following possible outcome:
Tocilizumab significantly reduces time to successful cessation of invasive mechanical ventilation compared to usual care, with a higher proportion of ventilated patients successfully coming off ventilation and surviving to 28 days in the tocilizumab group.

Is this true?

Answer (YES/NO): NO